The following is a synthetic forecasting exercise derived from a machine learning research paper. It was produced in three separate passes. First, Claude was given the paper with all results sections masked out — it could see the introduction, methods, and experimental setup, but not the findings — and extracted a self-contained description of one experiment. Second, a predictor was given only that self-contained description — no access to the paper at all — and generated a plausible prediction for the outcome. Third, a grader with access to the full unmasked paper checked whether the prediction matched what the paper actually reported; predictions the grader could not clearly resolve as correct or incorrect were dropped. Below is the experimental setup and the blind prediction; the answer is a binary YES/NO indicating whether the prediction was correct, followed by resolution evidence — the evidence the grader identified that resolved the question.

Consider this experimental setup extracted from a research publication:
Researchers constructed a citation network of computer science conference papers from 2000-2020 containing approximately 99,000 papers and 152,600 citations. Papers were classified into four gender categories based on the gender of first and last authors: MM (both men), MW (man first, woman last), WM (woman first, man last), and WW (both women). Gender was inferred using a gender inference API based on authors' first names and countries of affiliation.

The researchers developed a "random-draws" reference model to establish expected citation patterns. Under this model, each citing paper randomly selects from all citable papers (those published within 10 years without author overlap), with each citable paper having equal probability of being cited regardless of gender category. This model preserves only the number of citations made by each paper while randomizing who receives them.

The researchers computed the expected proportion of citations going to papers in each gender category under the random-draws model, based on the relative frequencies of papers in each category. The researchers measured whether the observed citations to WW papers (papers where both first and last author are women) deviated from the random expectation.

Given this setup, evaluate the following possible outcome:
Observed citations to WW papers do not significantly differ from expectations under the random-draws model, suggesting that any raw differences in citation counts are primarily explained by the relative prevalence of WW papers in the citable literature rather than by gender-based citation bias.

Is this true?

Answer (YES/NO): NO